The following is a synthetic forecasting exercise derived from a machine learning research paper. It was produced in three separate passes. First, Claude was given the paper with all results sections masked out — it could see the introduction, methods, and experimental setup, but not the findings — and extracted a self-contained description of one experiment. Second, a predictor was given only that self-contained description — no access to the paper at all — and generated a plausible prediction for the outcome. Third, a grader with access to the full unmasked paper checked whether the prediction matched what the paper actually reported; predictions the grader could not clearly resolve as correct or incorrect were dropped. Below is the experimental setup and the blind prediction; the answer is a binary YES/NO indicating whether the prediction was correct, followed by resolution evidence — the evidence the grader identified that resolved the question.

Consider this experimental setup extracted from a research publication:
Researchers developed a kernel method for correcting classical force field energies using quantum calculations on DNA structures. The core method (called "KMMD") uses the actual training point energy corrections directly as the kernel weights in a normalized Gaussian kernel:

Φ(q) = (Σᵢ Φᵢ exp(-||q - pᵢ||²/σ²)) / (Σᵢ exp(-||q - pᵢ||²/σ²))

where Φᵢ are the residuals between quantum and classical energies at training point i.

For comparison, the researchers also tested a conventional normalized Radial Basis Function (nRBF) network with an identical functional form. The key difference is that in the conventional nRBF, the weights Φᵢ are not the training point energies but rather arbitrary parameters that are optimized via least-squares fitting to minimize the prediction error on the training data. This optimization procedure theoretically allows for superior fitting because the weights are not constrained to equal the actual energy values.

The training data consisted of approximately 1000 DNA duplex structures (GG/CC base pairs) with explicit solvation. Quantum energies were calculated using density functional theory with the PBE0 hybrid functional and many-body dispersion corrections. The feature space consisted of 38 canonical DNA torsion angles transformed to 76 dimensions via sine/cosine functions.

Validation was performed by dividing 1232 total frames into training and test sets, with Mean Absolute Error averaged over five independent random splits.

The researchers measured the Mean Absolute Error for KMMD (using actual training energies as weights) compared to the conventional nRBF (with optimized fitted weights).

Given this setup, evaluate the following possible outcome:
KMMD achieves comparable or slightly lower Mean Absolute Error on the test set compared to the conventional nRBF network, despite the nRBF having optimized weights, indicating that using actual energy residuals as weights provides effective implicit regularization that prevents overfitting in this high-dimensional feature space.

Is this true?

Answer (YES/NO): YES